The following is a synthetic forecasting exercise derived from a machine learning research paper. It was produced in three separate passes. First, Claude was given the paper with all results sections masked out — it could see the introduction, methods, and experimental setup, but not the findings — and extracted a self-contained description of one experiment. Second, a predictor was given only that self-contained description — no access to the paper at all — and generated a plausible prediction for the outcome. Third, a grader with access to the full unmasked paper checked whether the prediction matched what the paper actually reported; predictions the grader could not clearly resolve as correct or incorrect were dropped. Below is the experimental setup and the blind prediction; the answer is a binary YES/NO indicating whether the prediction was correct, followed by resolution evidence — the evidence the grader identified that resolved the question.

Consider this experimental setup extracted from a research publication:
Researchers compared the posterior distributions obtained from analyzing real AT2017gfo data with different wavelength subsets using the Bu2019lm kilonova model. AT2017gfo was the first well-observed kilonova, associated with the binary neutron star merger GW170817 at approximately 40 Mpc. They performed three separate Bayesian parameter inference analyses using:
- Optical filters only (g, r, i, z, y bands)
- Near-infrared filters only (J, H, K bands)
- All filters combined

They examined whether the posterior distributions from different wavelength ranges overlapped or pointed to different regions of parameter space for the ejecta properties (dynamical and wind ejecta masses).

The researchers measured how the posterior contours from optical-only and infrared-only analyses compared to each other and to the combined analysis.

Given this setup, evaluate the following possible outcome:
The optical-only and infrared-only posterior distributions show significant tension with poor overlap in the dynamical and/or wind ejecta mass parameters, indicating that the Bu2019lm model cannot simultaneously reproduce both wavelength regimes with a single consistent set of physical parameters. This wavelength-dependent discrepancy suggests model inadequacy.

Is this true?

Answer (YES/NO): NO